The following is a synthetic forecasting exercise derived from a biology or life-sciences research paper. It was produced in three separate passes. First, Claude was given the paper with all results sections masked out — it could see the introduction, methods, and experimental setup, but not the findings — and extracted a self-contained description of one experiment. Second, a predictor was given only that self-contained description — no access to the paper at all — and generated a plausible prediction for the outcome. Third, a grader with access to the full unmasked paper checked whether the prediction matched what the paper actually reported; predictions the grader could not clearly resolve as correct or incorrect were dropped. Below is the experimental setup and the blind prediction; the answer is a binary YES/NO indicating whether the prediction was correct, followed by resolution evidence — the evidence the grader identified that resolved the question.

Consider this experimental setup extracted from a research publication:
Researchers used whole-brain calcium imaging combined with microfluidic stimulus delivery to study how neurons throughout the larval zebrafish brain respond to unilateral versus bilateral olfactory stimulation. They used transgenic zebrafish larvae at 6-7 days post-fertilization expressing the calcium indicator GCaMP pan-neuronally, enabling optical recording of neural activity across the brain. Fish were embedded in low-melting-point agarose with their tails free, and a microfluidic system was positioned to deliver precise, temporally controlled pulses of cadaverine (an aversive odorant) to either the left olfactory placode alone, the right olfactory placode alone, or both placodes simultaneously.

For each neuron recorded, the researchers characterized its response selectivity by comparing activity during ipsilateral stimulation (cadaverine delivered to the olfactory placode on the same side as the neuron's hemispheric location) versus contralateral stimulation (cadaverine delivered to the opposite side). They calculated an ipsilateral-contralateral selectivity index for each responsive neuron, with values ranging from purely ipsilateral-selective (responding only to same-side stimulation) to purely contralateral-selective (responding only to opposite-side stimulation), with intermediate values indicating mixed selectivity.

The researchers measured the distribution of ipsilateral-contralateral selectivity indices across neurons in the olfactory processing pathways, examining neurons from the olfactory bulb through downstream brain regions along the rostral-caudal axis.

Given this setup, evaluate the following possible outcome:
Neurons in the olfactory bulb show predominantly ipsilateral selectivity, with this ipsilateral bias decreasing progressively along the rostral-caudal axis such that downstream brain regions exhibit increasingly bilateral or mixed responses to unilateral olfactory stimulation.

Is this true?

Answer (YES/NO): YES